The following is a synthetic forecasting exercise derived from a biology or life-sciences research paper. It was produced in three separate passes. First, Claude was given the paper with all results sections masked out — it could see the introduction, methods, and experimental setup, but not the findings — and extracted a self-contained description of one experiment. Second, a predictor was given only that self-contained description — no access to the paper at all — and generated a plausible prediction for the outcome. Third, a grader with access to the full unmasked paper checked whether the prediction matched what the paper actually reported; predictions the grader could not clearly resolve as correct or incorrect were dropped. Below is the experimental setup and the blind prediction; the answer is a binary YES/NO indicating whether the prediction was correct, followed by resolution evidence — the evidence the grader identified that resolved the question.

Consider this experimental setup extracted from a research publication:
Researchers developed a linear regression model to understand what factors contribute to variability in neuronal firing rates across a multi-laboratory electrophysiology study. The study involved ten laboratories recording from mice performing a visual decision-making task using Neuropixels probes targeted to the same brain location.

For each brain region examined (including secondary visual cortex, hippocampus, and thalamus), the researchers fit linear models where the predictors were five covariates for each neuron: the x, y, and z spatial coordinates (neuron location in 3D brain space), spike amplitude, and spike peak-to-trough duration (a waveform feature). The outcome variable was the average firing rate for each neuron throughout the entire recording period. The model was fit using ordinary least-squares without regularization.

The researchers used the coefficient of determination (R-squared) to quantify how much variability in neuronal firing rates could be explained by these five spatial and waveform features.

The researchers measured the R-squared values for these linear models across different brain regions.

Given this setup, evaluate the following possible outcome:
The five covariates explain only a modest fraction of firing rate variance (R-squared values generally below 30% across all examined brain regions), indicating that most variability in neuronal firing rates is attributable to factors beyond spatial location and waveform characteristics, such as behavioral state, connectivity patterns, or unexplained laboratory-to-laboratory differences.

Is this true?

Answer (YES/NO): NO